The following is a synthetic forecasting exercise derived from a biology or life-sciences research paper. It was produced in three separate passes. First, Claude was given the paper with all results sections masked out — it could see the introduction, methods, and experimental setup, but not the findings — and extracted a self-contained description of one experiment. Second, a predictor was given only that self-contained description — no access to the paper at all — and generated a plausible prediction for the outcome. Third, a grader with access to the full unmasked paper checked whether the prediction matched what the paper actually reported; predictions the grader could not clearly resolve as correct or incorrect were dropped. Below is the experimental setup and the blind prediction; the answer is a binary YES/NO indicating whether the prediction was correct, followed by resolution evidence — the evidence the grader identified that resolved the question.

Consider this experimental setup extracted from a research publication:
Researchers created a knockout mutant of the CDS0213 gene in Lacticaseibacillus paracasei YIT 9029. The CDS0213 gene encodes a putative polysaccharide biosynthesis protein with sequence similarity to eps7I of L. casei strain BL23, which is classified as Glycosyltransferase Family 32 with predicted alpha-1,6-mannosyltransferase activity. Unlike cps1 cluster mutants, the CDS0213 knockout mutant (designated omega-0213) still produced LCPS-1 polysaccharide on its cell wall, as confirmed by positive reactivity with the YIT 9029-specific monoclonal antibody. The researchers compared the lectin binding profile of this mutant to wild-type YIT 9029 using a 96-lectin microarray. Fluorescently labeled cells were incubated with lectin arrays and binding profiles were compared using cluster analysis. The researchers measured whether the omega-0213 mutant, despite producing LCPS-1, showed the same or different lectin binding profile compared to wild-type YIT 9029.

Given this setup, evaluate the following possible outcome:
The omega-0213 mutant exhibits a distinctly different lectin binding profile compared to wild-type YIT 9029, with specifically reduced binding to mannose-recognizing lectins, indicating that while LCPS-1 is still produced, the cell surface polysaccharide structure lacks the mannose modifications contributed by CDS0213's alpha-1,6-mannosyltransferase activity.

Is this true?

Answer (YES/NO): YES